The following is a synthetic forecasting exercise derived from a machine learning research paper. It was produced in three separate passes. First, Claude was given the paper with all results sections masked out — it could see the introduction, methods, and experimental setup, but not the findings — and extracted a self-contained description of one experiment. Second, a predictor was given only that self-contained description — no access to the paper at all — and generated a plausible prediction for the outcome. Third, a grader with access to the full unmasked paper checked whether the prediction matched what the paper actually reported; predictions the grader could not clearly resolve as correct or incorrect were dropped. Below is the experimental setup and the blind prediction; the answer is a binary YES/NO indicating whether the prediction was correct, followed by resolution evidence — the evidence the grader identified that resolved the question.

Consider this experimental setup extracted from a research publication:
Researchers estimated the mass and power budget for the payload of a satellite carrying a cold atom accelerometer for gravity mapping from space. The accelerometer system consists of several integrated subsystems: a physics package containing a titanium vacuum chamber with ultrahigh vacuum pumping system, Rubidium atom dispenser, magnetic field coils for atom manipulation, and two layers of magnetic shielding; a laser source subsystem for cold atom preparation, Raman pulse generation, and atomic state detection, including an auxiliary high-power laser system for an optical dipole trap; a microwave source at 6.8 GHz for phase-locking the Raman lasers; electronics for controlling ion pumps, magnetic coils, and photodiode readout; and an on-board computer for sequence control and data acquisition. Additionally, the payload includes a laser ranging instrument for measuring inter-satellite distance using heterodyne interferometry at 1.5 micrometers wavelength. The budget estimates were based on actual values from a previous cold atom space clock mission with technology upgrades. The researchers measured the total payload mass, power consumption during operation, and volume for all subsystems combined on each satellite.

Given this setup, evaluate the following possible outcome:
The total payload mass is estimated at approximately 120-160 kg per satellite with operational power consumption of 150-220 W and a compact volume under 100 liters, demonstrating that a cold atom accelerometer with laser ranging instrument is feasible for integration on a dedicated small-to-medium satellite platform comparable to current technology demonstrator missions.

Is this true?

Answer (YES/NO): NO